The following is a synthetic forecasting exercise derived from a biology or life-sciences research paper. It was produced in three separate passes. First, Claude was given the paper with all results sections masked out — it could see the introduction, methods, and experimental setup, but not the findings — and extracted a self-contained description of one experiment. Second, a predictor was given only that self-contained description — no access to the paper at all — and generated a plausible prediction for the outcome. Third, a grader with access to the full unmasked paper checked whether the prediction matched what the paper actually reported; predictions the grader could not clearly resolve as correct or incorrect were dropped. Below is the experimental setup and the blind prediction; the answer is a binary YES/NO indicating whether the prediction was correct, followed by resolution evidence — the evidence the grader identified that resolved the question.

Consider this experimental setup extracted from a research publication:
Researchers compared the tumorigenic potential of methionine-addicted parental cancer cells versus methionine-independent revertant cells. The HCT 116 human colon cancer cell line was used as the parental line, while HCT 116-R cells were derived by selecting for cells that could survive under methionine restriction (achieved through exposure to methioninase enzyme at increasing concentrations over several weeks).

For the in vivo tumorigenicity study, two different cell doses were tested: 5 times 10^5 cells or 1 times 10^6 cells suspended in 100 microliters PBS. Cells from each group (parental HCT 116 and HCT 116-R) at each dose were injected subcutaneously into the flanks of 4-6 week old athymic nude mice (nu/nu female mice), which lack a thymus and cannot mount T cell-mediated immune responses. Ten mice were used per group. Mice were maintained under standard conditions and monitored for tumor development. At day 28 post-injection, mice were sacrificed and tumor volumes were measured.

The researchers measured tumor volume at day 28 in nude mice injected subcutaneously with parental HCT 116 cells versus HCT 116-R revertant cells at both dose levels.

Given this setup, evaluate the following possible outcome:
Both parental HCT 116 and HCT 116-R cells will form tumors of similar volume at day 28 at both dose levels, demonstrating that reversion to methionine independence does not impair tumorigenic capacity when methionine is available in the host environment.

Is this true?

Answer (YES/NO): NO